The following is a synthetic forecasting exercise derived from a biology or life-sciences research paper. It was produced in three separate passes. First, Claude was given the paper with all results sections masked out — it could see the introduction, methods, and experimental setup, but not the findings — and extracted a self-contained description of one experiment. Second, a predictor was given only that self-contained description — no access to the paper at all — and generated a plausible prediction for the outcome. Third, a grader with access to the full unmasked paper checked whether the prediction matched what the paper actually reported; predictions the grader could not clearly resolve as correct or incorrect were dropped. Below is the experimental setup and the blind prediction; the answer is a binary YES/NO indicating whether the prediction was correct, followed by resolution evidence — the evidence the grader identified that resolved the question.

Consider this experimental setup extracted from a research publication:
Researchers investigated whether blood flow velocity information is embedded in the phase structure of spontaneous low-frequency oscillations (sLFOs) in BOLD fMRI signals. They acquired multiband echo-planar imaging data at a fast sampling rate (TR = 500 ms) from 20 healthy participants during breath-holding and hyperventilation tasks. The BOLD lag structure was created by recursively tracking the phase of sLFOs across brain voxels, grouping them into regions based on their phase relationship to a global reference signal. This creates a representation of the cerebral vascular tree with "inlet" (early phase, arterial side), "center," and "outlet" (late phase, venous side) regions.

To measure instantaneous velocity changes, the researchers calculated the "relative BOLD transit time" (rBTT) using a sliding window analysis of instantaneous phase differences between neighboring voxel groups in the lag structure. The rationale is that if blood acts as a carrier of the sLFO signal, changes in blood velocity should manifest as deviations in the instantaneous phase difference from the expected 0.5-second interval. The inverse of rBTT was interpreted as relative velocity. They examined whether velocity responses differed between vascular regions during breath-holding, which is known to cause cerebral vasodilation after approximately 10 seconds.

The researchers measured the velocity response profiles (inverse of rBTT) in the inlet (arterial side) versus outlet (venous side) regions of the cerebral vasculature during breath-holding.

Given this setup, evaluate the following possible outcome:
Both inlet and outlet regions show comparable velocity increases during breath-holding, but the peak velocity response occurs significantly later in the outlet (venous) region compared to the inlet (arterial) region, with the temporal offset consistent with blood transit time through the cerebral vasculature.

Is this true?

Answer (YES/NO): NO